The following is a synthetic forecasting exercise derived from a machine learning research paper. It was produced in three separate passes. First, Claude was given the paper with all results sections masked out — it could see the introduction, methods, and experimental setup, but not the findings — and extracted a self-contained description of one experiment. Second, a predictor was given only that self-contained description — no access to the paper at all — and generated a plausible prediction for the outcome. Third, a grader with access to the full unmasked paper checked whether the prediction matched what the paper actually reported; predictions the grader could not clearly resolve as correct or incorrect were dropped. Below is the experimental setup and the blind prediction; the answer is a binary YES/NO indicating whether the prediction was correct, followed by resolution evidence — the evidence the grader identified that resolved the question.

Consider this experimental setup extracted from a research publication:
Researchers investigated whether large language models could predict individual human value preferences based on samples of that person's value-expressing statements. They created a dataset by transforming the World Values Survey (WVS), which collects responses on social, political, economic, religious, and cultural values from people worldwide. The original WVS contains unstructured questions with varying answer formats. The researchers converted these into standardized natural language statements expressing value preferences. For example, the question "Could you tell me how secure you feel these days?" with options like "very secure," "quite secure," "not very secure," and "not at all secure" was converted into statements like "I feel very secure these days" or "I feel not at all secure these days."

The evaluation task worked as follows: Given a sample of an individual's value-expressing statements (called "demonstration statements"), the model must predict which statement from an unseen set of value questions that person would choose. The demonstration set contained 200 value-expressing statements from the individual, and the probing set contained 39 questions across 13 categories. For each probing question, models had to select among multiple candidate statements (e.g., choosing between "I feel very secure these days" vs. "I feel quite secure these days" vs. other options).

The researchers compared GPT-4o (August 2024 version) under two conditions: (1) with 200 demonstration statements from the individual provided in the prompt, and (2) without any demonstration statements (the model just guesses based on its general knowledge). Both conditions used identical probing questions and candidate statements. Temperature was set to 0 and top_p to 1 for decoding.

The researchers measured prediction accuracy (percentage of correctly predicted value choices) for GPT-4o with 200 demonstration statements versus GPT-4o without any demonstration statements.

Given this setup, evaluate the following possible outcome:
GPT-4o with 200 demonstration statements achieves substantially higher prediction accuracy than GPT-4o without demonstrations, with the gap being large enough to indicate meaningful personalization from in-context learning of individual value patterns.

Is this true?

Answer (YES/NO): YES